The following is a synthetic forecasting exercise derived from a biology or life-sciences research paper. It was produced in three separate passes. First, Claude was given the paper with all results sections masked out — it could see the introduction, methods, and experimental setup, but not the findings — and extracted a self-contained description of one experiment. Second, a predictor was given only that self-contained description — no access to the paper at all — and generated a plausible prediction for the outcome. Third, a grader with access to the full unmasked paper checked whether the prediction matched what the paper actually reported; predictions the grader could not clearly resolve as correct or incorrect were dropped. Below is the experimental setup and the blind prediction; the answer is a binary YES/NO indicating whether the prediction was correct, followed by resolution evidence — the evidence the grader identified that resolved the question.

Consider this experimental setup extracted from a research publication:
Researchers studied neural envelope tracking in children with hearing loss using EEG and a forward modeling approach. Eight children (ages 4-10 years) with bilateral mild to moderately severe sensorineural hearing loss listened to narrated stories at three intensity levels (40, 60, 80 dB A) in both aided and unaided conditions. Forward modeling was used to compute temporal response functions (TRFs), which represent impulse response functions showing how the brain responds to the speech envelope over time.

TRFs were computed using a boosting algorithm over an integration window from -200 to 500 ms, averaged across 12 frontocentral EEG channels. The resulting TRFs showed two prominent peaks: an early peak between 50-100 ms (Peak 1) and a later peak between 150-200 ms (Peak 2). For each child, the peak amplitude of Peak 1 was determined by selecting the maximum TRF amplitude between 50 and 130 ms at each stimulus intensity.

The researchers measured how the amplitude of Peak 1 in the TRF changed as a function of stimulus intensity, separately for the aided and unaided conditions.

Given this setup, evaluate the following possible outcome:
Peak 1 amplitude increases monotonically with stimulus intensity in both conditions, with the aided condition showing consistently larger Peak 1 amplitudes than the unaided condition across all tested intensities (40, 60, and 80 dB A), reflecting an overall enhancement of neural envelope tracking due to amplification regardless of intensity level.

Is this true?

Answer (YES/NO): NO